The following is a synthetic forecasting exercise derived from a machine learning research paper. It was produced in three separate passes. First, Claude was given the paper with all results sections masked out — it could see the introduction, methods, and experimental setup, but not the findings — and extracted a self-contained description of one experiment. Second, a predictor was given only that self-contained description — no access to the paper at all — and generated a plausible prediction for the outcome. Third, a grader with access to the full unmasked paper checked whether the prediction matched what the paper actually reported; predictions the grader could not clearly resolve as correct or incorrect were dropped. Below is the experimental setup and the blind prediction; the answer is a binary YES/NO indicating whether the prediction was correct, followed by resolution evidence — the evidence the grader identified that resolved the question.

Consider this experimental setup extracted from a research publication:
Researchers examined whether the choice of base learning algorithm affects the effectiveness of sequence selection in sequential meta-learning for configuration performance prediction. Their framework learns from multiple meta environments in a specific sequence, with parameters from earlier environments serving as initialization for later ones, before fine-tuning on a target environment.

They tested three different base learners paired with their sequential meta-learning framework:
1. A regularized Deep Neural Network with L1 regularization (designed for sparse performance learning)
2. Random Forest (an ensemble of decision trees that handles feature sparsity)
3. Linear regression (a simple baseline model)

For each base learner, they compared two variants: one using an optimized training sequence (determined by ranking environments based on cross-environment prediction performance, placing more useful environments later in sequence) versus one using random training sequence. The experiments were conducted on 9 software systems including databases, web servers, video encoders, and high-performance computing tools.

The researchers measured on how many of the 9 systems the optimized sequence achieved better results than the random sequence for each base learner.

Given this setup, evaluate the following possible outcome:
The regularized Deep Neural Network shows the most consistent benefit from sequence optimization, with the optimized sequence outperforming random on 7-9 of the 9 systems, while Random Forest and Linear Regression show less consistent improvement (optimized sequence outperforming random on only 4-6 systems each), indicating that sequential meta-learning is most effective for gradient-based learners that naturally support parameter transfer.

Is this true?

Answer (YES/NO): NO